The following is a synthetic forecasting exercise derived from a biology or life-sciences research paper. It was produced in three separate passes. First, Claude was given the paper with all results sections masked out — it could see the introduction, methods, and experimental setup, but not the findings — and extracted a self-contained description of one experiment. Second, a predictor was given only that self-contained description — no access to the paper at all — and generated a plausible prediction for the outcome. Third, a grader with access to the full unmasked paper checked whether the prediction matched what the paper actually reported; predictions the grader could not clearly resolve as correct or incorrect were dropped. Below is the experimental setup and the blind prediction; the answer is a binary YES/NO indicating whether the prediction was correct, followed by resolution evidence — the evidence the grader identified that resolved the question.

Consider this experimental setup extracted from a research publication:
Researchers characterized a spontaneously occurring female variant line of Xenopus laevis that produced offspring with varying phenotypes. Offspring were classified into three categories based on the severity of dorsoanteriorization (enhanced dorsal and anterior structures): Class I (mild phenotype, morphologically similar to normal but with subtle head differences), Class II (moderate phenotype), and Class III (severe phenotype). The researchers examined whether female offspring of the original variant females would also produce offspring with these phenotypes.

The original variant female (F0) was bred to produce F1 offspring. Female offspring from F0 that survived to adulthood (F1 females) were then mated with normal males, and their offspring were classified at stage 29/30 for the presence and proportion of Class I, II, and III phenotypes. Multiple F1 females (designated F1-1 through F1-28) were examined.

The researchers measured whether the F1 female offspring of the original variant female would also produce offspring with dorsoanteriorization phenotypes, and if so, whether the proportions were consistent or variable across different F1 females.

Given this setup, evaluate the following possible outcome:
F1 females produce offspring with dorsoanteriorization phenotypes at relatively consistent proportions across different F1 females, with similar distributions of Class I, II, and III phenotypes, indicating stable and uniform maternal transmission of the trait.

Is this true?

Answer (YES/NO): NO